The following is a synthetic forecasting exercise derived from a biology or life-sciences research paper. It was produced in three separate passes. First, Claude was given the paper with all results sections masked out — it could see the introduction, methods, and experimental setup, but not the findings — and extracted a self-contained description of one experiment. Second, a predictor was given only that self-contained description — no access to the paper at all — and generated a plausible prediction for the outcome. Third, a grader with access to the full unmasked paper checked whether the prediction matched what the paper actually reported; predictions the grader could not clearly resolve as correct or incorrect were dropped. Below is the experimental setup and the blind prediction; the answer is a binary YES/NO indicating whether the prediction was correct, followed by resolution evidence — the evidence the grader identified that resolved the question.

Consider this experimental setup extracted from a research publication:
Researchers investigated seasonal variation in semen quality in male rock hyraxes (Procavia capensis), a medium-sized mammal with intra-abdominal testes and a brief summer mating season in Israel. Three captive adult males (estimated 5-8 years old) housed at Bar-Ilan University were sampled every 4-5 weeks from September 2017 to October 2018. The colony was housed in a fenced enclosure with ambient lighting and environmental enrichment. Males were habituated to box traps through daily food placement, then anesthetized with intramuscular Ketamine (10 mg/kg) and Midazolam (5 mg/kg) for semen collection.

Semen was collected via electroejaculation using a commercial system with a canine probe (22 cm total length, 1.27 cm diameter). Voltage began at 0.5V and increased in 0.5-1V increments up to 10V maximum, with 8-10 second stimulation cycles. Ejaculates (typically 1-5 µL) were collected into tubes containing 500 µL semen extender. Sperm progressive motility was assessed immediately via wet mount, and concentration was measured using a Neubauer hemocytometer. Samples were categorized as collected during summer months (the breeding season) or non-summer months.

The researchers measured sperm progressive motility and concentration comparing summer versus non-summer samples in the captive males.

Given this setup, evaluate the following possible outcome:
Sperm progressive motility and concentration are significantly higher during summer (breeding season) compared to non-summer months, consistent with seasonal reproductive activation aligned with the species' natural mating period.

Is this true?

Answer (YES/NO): NO